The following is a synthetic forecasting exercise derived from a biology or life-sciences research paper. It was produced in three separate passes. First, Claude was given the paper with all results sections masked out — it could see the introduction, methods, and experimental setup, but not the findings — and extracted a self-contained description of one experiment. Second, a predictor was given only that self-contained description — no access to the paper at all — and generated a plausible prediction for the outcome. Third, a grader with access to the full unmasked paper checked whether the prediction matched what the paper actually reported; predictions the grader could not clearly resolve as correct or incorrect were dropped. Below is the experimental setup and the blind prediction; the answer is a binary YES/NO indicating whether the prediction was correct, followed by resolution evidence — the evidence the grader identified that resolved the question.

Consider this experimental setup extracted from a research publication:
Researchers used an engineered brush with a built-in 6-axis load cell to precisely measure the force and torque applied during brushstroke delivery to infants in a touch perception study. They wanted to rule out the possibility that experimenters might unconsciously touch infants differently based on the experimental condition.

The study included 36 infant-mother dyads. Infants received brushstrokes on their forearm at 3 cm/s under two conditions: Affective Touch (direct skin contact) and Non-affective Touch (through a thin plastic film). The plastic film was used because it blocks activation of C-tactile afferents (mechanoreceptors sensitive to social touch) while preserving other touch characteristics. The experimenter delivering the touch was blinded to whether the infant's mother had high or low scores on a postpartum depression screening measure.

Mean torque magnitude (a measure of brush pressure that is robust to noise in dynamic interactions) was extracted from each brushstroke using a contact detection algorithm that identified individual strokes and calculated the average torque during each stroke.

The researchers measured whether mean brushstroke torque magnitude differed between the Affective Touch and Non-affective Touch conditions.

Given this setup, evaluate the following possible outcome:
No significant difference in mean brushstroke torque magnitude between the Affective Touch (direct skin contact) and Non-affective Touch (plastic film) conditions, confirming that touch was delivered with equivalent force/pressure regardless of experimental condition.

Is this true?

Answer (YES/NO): NO